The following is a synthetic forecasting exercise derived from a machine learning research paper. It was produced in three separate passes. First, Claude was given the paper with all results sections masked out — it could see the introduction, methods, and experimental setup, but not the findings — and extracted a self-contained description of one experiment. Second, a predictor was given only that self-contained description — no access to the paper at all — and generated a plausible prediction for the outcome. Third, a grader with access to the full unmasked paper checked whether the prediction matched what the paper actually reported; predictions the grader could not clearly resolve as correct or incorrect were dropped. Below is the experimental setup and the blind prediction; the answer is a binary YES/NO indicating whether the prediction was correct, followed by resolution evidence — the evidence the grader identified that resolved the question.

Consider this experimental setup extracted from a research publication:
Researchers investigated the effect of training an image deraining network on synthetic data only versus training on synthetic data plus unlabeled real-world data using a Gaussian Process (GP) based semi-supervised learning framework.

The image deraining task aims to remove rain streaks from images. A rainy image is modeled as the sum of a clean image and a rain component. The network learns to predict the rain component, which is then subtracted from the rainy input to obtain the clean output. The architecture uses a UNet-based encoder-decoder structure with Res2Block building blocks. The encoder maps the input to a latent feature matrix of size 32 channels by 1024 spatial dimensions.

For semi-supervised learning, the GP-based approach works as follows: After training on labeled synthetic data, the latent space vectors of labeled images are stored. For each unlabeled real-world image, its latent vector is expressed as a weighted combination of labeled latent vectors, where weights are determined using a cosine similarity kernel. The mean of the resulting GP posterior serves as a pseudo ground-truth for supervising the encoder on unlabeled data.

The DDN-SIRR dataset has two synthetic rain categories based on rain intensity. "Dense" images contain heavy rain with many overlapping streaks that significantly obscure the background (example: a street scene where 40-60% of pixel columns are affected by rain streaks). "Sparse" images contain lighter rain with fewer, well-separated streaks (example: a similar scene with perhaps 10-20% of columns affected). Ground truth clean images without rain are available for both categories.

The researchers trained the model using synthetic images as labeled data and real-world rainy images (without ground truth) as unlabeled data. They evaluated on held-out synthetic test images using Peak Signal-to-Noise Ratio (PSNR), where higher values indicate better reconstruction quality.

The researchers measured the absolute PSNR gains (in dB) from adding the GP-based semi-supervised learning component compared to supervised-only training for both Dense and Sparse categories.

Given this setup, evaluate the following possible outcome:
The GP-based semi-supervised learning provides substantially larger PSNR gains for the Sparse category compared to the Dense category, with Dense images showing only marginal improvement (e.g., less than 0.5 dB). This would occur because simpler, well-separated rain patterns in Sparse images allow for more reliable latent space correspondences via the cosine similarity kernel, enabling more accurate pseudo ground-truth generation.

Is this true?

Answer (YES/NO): NO